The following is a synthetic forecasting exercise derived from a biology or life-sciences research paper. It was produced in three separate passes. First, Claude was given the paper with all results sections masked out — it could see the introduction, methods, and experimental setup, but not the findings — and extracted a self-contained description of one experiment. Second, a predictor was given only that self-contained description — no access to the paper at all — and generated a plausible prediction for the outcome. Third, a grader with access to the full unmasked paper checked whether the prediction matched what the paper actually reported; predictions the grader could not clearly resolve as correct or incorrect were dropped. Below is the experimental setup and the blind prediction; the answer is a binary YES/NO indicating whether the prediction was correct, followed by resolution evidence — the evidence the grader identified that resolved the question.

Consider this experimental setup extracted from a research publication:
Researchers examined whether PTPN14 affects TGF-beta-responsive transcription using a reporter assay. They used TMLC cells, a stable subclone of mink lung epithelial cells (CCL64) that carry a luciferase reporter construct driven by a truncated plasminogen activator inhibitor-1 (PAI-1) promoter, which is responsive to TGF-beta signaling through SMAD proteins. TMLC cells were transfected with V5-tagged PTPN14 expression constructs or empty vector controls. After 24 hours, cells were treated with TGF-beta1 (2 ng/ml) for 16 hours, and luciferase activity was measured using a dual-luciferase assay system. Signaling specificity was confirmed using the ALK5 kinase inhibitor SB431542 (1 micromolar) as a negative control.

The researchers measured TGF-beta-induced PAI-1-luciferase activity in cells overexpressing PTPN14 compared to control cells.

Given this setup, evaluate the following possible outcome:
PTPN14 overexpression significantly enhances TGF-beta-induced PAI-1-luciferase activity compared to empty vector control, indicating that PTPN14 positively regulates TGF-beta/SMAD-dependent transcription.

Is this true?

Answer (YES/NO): NO